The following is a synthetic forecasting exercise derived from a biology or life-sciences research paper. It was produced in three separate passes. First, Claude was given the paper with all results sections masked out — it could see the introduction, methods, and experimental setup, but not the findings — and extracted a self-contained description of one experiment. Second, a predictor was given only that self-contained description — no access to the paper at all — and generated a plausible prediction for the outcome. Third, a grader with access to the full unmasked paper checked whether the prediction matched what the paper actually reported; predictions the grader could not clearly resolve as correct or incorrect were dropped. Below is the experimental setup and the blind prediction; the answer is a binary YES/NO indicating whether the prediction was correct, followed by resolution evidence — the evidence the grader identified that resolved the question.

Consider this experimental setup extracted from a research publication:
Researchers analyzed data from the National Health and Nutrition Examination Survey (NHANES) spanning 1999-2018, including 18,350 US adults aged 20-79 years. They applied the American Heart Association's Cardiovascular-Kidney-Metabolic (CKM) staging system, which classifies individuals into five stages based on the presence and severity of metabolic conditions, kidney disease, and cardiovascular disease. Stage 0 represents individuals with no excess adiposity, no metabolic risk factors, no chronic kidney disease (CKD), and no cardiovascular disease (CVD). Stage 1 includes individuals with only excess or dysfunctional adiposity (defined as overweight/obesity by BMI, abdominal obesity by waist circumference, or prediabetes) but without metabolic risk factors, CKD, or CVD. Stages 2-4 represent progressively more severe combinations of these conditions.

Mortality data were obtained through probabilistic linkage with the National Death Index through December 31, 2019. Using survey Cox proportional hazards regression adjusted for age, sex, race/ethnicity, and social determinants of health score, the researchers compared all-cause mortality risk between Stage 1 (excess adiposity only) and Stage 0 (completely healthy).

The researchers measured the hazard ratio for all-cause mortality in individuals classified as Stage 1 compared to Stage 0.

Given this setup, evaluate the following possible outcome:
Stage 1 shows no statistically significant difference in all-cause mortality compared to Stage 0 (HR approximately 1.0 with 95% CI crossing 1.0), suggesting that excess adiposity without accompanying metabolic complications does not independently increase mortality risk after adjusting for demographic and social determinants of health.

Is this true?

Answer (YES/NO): YES